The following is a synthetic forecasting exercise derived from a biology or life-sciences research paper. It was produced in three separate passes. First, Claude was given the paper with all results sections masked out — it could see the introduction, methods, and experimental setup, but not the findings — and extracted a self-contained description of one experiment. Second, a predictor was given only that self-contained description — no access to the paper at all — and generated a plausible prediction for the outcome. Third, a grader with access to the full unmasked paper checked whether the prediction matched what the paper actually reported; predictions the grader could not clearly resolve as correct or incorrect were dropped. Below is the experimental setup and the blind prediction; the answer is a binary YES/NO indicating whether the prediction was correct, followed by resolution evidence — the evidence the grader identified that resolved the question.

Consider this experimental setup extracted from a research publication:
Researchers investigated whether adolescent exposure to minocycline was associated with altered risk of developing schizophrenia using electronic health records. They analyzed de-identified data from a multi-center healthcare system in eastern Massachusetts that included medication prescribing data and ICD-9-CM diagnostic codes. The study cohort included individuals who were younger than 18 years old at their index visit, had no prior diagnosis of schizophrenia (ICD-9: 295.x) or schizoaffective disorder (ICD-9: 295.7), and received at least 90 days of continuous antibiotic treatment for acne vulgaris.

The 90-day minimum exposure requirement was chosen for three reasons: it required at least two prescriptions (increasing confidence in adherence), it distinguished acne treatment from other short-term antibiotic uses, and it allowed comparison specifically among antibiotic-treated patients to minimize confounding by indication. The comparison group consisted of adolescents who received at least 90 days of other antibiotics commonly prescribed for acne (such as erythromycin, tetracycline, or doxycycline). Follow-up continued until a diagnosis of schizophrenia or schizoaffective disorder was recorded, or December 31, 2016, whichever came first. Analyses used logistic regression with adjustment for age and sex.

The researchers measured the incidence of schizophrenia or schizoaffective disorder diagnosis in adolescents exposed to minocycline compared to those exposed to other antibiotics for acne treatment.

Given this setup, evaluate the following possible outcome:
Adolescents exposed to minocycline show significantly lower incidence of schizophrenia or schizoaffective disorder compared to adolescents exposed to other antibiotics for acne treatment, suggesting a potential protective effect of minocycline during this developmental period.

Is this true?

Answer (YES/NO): YES